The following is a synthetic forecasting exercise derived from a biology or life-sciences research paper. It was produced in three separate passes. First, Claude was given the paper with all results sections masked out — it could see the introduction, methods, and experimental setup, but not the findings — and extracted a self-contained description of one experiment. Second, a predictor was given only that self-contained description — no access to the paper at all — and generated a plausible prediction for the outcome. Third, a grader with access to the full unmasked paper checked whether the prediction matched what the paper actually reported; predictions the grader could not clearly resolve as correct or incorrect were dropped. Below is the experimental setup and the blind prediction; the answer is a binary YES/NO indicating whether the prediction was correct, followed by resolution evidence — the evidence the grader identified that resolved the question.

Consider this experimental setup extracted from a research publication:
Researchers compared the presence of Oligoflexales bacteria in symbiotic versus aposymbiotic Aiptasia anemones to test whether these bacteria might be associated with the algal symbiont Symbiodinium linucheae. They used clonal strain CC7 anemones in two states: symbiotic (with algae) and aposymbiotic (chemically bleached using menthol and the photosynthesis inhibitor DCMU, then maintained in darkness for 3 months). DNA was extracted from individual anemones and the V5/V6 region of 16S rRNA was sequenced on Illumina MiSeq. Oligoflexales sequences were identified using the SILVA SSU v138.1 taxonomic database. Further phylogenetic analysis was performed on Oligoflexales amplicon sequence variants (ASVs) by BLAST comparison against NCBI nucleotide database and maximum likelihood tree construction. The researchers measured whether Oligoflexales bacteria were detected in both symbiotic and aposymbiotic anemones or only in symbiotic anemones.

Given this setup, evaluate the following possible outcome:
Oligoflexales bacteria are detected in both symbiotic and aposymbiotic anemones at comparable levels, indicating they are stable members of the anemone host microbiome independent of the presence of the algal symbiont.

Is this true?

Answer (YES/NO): NO